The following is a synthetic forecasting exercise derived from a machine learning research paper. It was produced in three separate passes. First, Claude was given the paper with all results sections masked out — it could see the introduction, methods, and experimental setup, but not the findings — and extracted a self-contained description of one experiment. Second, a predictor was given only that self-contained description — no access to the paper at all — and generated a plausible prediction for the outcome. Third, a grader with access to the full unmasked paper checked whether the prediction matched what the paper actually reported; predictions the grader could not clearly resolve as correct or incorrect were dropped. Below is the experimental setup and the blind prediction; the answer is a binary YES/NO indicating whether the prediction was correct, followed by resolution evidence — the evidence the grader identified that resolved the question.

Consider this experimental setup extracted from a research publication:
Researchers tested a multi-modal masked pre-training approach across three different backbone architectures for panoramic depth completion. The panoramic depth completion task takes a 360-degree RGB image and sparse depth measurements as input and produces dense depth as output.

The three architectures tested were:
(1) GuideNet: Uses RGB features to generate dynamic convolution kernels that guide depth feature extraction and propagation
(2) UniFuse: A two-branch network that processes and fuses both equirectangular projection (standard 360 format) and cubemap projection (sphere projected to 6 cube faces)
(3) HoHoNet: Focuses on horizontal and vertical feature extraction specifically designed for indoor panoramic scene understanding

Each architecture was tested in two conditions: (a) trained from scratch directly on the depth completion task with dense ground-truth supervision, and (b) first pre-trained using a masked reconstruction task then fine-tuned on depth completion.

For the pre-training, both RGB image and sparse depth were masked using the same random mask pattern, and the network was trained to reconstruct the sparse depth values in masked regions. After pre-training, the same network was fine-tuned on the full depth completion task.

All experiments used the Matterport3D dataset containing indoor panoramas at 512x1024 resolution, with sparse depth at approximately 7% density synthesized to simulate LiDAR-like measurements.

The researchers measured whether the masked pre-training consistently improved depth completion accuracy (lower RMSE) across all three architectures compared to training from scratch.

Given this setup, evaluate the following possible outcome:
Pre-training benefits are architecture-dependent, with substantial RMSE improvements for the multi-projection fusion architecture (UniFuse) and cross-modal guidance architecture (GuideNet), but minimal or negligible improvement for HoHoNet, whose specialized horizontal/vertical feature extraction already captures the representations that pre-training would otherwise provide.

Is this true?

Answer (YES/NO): NO